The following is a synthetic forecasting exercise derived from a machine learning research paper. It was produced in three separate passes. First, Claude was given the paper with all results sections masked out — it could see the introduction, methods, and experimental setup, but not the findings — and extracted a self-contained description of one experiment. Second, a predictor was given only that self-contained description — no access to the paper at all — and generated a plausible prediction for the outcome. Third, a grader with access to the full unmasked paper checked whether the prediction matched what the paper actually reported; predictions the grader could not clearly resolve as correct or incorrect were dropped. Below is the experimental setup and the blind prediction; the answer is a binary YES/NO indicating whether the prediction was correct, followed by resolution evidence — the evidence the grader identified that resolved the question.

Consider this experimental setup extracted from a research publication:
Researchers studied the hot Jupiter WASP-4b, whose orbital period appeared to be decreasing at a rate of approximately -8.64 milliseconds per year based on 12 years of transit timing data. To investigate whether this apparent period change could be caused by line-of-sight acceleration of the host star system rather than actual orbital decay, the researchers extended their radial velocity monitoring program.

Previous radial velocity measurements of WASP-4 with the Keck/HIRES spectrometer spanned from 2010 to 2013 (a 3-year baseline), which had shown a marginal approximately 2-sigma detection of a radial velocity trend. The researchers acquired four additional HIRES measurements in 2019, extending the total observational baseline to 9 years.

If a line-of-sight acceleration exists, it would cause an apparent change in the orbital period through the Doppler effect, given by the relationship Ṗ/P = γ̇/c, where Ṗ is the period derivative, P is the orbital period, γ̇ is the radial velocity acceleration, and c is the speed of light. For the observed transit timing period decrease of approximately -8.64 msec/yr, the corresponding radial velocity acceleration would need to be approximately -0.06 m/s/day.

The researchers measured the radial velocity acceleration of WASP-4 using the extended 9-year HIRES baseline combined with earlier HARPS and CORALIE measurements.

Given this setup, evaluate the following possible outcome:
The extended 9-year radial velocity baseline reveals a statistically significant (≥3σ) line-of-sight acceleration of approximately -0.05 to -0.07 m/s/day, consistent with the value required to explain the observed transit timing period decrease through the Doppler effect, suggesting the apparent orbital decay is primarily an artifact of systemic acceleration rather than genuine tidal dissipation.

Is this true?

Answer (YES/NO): NO